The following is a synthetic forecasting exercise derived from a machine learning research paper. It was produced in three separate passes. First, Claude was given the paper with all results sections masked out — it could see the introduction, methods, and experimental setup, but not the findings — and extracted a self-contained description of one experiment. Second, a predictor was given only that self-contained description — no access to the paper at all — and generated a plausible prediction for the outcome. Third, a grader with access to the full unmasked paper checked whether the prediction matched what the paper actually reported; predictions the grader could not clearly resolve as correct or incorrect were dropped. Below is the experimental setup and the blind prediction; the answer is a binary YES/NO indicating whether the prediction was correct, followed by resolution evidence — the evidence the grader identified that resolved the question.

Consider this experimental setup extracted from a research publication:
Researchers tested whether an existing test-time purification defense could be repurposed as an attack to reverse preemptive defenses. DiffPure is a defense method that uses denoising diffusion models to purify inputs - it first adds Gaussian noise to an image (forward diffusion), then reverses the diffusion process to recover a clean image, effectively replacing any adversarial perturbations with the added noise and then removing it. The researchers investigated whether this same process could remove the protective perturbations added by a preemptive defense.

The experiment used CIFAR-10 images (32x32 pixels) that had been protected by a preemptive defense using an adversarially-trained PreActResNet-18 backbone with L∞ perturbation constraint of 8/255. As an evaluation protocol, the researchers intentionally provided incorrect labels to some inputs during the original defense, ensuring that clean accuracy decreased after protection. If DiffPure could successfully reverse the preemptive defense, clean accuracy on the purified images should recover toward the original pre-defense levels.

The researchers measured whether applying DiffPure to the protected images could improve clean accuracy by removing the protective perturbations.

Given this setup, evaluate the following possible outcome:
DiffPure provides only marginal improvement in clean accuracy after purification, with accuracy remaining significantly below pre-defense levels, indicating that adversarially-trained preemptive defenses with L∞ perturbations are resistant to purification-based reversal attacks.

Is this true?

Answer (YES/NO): NO